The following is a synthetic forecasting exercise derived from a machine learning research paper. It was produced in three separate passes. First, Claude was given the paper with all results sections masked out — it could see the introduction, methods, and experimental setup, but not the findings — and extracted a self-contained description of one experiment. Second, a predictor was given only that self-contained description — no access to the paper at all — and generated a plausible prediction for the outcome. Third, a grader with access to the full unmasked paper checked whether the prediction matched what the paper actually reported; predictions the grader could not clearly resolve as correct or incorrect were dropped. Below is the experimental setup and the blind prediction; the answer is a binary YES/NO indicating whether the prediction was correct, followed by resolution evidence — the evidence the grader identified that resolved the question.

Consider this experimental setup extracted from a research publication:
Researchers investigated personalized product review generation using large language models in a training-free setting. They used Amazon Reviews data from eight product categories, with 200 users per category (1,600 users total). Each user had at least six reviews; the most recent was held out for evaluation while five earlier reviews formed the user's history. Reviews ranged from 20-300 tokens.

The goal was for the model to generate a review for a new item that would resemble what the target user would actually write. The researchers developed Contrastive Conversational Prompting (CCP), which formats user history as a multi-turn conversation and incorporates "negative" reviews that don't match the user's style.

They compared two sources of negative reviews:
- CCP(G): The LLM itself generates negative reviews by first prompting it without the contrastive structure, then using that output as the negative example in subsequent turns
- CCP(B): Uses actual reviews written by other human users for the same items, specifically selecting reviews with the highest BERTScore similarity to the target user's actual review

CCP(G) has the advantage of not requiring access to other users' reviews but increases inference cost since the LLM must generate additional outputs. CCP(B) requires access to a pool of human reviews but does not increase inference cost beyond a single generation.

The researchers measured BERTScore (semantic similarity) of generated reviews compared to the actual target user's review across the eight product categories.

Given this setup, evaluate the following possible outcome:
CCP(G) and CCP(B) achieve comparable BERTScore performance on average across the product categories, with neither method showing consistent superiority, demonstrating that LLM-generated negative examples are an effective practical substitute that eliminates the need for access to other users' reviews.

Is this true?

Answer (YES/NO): YES